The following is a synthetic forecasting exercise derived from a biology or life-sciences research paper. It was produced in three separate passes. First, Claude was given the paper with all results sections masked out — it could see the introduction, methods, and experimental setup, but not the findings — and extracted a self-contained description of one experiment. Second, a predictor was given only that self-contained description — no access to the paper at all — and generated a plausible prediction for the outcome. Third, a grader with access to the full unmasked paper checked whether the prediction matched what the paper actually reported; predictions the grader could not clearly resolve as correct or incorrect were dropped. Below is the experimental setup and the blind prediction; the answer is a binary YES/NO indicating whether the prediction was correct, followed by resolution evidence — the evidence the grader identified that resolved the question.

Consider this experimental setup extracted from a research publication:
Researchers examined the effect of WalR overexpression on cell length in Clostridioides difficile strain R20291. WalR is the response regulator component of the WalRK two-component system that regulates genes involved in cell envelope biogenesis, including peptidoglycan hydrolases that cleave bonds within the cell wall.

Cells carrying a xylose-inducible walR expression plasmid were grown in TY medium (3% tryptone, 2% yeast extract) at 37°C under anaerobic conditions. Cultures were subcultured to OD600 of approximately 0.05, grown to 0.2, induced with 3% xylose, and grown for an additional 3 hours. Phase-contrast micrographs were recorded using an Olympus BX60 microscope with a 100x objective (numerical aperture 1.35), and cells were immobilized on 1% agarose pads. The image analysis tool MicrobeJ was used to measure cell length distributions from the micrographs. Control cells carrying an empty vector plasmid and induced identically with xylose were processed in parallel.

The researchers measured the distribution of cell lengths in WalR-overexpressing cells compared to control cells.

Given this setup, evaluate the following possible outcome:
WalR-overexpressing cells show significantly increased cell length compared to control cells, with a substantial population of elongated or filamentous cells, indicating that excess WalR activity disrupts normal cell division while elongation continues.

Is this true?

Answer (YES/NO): NO